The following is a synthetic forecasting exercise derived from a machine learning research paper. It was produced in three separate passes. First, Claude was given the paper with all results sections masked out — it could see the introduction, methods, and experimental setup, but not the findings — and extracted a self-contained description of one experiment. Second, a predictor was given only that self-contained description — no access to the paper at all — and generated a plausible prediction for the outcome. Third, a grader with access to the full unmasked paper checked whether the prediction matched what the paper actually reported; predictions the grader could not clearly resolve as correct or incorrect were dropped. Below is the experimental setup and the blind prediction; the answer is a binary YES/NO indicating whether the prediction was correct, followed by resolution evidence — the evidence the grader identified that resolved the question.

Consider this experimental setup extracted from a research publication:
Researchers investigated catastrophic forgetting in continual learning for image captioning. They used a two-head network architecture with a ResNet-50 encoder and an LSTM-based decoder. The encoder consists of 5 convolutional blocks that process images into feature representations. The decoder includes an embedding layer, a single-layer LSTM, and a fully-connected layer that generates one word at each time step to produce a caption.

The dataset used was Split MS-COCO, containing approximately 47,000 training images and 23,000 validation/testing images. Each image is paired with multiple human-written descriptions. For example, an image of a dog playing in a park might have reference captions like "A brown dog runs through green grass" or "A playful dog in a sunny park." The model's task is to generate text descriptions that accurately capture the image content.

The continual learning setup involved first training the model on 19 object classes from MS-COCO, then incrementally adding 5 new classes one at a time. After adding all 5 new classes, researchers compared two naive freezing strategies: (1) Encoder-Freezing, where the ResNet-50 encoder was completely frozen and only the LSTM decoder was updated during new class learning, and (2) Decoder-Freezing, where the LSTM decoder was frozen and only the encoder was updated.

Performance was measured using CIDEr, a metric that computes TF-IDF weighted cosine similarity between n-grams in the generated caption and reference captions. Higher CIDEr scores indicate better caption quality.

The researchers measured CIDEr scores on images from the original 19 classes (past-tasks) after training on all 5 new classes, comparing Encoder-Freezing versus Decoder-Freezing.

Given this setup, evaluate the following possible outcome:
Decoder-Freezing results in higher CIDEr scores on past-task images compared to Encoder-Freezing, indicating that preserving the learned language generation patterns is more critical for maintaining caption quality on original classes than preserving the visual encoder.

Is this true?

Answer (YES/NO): YES